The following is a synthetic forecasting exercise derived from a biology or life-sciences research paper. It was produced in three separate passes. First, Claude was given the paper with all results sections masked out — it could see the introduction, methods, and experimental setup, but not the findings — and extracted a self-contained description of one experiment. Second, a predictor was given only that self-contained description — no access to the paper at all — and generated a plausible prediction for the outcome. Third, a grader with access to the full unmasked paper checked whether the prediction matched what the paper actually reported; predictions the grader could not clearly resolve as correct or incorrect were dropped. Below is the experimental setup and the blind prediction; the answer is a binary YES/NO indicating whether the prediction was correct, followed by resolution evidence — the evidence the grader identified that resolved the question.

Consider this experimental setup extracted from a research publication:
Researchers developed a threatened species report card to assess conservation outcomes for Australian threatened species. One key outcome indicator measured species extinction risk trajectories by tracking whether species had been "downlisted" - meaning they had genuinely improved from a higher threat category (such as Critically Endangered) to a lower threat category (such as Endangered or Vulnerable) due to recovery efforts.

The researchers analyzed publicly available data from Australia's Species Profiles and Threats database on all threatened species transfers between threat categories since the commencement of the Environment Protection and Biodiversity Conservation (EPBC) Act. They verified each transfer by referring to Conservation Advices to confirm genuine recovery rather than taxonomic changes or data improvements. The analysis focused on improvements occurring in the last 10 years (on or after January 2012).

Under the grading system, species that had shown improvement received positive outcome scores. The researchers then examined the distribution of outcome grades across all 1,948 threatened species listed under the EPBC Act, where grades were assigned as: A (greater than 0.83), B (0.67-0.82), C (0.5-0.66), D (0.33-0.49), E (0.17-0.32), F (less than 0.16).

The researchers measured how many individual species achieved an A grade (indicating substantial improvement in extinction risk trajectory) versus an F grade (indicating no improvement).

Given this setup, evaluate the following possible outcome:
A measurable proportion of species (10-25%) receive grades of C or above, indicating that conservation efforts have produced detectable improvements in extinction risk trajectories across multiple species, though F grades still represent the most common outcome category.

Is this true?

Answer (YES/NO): NO